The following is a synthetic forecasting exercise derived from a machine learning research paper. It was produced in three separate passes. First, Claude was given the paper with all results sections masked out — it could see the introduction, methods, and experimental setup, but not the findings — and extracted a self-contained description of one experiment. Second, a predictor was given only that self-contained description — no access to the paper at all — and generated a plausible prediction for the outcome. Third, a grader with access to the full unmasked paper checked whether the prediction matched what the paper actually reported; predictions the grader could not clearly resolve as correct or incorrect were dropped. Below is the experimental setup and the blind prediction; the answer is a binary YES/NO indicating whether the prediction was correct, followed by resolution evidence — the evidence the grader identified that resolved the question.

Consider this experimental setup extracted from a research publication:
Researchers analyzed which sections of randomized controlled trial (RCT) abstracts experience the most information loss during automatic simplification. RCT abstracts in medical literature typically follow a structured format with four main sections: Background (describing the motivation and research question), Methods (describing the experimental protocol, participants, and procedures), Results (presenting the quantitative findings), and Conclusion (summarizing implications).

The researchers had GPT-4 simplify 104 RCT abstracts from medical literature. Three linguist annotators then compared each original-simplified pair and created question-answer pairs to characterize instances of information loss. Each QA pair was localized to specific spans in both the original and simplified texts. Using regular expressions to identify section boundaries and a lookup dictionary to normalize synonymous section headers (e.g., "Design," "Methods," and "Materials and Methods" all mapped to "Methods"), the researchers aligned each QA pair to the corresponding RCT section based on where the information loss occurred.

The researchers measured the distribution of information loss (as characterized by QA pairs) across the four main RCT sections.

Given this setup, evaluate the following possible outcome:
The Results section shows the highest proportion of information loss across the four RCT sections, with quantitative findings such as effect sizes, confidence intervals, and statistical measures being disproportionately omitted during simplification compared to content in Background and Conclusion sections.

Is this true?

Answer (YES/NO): NO